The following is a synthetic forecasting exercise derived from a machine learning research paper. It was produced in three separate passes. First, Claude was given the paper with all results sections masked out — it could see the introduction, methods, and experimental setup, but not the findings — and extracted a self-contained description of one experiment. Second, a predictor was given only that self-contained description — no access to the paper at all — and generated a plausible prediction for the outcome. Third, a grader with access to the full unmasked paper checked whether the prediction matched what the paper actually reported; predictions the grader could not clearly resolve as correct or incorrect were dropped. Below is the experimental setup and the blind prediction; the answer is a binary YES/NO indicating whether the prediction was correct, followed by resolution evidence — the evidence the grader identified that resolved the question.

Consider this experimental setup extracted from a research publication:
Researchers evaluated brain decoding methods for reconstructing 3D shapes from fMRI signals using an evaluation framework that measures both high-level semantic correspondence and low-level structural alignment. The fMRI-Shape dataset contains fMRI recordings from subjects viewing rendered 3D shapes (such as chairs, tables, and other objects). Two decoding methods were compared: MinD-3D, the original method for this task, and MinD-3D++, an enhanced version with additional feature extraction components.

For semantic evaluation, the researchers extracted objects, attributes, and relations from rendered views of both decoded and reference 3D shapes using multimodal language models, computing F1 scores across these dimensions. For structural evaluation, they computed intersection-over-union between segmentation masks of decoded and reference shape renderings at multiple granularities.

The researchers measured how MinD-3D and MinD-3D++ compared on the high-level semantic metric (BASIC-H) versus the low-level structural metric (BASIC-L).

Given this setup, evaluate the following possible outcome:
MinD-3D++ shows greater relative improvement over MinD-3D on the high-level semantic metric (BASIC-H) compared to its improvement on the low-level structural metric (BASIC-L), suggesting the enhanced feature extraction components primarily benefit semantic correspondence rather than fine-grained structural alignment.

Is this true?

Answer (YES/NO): YES